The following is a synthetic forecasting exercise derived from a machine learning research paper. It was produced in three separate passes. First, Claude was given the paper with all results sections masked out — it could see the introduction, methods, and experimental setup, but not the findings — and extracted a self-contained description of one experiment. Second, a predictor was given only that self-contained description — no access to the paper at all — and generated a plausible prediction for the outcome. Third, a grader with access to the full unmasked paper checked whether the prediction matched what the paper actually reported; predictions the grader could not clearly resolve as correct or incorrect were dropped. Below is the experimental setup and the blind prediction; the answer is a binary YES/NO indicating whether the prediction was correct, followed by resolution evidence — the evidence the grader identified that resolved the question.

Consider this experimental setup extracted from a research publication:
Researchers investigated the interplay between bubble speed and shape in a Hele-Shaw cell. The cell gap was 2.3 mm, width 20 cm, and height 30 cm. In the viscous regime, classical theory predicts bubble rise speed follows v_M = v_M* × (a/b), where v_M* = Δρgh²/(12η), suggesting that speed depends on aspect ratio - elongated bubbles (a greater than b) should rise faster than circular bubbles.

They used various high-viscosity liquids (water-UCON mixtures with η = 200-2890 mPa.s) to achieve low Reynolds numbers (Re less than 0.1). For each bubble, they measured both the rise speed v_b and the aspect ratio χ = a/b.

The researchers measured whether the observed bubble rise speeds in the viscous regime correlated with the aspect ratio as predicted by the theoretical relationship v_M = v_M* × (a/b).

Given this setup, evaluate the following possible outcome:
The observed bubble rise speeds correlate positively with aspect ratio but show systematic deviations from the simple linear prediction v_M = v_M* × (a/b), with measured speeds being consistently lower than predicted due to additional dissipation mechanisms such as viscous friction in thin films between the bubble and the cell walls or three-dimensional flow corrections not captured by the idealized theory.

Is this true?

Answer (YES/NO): NO